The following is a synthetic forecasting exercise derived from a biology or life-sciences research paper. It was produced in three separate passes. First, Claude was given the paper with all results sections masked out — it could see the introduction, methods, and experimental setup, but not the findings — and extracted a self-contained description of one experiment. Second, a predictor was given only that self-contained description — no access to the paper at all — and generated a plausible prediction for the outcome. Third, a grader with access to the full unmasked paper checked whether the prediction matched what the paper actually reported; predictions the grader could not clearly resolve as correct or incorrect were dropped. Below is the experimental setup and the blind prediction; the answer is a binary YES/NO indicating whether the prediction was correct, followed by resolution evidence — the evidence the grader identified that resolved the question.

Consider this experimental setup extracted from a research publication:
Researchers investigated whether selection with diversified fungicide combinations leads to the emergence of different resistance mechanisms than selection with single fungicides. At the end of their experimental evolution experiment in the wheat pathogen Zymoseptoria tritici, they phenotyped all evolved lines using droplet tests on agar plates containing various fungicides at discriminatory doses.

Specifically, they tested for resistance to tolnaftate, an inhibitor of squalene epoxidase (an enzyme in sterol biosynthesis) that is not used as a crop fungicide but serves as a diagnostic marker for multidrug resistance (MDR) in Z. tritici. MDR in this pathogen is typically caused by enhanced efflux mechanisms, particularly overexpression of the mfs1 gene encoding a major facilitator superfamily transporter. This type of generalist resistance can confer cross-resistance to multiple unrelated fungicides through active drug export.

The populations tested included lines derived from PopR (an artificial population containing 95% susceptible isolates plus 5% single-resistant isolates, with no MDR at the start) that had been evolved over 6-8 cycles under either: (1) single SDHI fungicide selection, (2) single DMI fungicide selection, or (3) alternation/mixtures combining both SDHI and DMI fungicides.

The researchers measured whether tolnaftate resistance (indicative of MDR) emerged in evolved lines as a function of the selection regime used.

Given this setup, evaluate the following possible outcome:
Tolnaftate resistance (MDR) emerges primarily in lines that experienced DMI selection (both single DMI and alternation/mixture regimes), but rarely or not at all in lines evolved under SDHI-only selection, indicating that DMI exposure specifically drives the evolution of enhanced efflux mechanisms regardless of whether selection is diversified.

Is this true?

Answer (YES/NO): NO